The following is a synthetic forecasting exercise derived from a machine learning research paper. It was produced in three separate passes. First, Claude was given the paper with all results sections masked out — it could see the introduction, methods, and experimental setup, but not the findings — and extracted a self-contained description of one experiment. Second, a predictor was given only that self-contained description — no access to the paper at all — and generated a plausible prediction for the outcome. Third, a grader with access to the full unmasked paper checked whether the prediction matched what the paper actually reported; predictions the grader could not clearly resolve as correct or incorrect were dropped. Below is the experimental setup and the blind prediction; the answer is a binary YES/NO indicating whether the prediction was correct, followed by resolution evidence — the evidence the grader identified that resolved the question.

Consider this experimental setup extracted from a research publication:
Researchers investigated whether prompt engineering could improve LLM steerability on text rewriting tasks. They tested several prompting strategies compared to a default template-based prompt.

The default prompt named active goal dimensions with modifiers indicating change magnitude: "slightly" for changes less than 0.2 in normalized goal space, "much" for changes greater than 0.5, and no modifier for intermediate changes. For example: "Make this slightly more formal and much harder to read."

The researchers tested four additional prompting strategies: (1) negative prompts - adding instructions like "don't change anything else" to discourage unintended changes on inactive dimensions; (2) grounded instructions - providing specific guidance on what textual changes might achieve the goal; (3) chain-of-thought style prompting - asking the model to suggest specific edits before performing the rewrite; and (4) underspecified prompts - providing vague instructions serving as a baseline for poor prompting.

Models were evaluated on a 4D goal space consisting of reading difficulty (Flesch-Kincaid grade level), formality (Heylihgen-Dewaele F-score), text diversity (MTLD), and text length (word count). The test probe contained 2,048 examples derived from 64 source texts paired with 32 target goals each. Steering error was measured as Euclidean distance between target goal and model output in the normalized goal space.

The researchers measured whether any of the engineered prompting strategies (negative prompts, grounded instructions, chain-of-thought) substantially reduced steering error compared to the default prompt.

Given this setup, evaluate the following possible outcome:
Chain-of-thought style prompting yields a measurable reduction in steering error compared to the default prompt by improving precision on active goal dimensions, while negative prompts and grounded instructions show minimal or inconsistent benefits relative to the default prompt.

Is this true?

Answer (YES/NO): NO